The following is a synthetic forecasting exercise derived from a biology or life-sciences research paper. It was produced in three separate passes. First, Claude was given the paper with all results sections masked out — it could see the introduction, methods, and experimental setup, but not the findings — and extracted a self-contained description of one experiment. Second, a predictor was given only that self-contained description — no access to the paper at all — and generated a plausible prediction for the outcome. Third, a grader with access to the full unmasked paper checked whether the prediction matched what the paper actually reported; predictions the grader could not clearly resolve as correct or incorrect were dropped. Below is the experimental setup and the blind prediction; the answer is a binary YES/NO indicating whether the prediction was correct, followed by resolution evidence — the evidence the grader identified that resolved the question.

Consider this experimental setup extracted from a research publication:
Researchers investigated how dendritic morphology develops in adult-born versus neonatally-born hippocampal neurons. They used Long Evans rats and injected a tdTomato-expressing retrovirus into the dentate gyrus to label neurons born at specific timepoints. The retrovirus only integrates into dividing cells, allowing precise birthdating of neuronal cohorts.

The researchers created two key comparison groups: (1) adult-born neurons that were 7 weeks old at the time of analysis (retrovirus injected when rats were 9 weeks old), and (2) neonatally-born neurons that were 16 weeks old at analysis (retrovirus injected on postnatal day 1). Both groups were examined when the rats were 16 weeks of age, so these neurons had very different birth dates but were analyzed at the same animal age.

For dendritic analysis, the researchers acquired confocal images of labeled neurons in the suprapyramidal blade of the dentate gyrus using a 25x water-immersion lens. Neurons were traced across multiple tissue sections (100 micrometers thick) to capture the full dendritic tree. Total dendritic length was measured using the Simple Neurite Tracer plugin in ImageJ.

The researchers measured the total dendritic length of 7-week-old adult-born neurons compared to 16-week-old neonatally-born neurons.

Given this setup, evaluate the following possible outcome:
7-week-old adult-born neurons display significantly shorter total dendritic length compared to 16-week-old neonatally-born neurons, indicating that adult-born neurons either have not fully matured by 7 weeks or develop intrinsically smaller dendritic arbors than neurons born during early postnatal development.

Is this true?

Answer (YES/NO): YES